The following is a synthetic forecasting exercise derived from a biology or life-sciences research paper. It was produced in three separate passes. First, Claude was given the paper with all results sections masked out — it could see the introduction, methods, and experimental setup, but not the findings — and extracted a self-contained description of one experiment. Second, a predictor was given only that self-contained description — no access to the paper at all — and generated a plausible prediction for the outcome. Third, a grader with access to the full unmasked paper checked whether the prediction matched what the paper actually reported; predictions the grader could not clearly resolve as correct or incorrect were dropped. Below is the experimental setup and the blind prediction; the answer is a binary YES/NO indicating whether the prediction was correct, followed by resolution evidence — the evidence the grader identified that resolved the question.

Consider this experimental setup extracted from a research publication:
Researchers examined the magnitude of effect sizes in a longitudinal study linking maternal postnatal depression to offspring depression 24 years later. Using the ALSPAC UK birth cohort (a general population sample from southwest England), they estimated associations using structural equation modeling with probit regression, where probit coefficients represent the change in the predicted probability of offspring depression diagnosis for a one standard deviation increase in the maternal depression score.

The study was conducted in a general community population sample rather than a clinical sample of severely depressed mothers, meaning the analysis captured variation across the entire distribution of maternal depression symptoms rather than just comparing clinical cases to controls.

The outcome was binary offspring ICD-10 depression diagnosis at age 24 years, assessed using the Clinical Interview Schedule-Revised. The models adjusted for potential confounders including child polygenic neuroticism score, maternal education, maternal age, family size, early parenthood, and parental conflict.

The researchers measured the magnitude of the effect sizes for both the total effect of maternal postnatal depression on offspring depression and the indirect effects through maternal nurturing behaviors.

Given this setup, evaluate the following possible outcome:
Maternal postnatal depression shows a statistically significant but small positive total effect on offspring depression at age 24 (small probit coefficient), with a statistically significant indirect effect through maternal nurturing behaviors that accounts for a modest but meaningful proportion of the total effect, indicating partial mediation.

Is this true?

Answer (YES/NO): NO